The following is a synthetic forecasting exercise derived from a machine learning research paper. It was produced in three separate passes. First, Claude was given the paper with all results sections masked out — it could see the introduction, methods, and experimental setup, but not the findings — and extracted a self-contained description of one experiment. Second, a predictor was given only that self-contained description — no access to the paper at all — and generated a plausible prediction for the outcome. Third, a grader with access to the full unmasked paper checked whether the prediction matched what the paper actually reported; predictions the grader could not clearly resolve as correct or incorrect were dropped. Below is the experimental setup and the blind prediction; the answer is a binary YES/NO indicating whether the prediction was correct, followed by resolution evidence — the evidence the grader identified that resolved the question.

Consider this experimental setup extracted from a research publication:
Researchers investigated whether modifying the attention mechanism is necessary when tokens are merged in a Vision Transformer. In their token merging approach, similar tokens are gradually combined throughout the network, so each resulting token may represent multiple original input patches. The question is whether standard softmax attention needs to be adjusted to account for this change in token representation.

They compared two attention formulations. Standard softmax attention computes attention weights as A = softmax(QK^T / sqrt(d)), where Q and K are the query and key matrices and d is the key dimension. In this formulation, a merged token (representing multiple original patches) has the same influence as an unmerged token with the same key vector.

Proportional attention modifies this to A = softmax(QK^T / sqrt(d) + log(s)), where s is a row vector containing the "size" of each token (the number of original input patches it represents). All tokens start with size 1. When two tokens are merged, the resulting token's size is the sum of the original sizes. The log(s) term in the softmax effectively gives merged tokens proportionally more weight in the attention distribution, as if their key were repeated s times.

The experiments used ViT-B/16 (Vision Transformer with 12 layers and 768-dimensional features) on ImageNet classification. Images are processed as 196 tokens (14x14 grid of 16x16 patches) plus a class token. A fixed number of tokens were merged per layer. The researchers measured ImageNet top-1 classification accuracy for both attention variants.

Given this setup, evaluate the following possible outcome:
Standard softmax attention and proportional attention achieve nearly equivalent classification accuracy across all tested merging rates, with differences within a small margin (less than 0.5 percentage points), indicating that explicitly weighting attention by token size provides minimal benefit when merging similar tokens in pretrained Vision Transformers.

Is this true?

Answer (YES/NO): NO